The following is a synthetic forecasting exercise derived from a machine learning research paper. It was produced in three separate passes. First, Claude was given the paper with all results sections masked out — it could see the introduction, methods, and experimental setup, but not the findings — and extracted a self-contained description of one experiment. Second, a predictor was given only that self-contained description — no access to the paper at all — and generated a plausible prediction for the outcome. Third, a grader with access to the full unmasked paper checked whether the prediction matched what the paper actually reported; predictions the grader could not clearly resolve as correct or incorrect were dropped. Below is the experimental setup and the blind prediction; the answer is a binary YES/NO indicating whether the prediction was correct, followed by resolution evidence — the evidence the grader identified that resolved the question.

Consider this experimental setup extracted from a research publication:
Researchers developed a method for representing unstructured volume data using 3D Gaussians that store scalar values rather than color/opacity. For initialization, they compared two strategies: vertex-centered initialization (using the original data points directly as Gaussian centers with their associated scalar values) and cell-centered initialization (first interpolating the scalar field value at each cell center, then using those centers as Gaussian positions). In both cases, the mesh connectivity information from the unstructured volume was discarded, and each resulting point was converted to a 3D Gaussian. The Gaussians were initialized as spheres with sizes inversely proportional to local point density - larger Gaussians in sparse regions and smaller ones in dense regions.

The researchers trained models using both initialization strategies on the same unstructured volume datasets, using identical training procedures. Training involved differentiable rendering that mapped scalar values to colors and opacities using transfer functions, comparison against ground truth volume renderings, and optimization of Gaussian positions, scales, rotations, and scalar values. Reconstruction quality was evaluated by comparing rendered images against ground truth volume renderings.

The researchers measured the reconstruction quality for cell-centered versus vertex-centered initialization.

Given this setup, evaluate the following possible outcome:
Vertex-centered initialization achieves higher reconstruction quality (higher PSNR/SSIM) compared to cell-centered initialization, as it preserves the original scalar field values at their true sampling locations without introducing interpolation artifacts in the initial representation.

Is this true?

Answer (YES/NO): NO